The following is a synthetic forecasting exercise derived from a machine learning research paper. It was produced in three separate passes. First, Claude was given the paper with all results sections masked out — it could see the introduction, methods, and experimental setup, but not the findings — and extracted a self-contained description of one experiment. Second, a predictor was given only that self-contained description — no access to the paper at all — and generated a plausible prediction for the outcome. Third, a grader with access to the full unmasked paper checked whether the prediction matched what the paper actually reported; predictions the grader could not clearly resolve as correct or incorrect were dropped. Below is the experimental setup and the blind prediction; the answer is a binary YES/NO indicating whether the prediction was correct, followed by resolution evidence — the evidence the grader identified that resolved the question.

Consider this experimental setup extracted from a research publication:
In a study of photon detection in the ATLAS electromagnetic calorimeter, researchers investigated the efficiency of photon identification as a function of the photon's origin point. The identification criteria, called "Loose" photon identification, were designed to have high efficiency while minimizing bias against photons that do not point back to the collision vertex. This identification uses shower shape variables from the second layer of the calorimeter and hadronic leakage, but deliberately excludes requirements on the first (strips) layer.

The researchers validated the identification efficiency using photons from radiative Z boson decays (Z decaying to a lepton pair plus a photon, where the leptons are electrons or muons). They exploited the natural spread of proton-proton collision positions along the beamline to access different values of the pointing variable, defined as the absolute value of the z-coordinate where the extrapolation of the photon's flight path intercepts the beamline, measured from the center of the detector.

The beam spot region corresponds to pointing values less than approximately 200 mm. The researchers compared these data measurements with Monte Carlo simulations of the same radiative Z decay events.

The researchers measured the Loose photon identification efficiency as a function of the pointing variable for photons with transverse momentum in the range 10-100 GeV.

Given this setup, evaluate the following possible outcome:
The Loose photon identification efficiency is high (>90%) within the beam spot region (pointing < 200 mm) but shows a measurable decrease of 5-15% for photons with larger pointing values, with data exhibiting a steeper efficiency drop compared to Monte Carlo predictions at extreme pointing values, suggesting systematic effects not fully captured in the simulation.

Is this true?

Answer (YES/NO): NO